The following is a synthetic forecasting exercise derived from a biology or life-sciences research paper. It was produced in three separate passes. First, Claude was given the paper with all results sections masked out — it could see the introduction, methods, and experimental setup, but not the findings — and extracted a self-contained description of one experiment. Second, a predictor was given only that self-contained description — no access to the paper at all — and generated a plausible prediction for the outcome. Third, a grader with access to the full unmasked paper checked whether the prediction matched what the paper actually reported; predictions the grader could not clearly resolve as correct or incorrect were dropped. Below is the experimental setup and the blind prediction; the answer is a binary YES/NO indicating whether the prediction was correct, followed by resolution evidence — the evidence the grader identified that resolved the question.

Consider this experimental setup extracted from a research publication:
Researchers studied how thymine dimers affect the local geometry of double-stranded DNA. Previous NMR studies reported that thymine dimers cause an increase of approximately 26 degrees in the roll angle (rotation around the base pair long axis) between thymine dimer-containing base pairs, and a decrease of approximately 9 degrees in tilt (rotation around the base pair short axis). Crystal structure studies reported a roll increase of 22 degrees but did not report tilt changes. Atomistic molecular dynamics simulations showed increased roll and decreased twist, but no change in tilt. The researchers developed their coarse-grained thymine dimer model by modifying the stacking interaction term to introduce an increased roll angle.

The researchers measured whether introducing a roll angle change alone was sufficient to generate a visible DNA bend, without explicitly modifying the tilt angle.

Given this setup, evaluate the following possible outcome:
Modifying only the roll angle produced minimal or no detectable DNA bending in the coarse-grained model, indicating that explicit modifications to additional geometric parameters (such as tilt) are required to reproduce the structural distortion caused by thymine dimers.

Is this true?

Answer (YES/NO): NO